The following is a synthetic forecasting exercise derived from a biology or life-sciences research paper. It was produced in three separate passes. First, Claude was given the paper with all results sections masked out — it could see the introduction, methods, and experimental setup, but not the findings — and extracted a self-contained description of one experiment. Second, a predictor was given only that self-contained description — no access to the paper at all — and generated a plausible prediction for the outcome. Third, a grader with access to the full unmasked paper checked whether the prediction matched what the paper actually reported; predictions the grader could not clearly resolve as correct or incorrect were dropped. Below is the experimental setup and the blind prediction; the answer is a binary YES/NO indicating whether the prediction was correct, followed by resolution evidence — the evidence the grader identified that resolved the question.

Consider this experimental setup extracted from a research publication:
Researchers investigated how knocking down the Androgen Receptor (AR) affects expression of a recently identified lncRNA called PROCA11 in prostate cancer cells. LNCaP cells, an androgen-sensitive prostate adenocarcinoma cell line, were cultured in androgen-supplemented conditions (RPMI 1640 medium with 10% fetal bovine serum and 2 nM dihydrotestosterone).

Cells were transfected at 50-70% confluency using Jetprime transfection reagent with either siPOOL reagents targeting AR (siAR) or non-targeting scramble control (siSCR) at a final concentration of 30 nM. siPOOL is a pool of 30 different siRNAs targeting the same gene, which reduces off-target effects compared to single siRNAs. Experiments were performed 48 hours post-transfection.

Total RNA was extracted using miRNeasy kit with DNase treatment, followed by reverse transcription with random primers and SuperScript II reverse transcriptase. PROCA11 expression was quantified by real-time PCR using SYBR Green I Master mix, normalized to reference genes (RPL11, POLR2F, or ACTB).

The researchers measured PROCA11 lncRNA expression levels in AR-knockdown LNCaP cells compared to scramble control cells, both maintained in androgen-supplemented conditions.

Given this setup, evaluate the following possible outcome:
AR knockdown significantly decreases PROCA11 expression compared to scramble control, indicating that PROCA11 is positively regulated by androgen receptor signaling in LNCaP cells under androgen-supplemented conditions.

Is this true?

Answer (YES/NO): NO